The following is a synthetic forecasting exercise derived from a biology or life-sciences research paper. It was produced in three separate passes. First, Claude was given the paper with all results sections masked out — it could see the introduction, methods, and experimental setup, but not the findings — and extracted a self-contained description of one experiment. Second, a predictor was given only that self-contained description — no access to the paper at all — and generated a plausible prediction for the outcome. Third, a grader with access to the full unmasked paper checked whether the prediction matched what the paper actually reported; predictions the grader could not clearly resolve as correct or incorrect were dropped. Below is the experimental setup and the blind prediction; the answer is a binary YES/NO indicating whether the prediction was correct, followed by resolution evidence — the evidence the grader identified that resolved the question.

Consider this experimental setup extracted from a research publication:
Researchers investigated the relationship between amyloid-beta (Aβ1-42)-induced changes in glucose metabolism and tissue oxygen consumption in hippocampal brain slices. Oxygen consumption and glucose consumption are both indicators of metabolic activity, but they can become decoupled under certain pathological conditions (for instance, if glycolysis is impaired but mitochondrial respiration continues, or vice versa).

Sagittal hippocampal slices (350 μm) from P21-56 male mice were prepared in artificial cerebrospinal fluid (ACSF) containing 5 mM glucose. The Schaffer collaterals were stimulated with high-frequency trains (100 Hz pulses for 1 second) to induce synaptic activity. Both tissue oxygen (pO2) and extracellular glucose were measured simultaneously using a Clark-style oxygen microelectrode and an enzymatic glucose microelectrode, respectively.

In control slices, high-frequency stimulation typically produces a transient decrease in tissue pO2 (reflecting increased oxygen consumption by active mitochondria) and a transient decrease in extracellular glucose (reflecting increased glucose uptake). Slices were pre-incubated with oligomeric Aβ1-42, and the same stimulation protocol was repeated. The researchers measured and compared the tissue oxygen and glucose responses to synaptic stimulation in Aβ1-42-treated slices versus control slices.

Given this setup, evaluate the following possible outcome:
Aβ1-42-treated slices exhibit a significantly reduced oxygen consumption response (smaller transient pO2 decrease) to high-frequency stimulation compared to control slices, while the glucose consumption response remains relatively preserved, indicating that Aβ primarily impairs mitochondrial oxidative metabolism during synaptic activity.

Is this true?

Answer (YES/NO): NO